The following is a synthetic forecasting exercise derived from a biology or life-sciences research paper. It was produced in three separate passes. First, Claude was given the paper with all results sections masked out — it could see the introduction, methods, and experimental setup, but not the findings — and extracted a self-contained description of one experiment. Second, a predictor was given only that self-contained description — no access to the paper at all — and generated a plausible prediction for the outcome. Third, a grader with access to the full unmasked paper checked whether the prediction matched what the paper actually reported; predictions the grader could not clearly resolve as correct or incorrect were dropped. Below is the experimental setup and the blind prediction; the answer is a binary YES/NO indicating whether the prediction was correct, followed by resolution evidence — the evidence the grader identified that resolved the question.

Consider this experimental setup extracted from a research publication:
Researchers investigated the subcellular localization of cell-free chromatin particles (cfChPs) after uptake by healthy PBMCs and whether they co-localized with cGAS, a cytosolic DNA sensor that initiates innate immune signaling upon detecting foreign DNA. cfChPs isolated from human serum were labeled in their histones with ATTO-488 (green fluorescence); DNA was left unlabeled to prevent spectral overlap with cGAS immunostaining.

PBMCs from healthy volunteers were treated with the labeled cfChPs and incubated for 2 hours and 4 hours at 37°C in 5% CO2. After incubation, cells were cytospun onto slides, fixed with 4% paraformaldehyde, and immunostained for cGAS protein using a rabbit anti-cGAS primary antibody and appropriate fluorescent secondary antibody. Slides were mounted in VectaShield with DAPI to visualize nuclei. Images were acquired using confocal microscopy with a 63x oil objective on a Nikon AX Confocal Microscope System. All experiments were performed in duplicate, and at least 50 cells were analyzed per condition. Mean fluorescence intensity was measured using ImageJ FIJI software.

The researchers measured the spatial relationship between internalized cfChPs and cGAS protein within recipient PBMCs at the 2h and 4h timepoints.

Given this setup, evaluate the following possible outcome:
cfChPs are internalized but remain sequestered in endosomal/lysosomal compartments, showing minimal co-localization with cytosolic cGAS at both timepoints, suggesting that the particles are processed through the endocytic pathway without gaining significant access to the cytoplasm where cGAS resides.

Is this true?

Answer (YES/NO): NO